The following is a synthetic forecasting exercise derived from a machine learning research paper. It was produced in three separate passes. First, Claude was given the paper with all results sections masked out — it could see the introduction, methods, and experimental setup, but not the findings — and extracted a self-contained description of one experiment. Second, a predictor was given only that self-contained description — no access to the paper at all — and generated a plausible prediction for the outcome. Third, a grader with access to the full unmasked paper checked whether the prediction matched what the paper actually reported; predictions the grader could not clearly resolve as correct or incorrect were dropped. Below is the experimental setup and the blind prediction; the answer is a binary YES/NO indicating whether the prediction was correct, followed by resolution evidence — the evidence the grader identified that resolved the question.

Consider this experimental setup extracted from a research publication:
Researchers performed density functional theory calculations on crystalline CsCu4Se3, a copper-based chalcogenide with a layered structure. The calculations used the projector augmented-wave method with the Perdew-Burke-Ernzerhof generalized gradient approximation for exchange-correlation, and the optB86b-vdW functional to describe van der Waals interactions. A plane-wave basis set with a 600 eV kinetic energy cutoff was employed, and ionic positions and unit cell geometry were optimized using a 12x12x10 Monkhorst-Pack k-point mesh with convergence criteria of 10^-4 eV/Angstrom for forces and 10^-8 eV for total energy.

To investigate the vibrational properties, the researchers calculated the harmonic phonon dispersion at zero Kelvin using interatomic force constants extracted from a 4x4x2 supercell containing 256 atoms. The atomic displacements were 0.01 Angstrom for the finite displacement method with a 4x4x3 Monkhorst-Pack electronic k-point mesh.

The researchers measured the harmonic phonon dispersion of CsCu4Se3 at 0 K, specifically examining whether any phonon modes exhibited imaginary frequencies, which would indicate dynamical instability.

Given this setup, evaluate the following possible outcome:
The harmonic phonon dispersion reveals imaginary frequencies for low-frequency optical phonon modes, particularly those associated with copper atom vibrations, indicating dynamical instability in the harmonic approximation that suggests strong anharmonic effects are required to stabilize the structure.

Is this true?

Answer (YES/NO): YES